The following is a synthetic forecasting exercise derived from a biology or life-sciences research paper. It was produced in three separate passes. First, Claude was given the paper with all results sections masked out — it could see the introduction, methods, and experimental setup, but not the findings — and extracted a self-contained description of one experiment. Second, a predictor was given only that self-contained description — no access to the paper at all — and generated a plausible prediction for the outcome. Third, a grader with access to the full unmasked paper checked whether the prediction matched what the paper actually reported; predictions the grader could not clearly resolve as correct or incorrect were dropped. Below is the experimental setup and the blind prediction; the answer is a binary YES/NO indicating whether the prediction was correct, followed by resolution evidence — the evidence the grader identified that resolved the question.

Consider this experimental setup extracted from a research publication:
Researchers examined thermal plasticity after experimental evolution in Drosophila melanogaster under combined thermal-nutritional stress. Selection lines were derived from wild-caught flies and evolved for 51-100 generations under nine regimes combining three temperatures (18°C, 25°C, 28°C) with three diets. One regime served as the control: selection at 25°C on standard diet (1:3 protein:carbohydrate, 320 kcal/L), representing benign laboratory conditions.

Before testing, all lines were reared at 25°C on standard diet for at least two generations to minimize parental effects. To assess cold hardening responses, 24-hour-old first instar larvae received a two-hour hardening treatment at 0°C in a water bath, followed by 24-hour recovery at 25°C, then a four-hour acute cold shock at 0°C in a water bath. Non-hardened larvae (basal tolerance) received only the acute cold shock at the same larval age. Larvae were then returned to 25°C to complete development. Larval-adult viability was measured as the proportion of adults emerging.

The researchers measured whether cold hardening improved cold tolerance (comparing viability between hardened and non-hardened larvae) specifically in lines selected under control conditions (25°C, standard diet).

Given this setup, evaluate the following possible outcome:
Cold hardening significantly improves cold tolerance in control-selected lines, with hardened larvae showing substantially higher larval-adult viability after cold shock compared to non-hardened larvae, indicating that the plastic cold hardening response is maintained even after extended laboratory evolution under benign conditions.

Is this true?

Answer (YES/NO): NO